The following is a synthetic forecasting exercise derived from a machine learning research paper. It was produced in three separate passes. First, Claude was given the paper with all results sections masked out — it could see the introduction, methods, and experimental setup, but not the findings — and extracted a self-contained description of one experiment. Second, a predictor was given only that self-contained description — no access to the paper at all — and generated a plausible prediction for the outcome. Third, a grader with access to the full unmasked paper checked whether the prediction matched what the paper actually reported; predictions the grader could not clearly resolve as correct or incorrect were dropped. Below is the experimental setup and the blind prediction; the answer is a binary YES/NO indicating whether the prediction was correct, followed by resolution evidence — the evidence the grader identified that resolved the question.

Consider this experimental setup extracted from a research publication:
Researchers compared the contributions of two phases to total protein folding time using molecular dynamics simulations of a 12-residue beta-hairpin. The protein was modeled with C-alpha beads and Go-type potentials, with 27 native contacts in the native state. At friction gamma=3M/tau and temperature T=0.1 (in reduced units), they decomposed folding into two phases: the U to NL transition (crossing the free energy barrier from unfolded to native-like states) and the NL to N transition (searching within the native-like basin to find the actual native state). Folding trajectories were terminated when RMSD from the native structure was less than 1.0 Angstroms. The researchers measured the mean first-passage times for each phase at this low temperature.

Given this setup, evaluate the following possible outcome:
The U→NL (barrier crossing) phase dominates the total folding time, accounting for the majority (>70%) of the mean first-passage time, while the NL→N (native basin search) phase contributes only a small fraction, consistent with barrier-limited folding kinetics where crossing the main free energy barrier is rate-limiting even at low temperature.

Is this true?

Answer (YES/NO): NO